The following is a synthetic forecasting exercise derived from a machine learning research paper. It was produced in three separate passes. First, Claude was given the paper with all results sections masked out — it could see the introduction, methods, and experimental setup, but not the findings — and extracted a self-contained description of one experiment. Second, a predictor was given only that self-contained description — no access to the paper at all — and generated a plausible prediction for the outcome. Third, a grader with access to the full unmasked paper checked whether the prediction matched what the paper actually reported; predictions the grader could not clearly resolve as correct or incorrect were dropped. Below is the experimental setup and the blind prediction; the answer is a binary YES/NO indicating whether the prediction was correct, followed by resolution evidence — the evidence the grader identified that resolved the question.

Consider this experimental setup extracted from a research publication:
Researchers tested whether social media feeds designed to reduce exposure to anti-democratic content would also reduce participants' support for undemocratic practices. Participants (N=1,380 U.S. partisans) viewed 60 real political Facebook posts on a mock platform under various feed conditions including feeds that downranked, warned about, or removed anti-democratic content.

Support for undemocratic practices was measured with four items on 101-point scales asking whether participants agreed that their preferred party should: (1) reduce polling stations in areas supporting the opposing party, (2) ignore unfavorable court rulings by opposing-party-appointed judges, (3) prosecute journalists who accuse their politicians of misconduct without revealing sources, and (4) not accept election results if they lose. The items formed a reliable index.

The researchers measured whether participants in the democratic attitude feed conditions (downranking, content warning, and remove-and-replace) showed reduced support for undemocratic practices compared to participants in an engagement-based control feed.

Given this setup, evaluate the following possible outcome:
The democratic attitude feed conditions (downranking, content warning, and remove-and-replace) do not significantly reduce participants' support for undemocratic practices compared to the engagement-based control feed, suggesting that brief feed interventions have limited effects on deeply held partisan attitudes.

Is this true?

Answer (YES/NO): YES